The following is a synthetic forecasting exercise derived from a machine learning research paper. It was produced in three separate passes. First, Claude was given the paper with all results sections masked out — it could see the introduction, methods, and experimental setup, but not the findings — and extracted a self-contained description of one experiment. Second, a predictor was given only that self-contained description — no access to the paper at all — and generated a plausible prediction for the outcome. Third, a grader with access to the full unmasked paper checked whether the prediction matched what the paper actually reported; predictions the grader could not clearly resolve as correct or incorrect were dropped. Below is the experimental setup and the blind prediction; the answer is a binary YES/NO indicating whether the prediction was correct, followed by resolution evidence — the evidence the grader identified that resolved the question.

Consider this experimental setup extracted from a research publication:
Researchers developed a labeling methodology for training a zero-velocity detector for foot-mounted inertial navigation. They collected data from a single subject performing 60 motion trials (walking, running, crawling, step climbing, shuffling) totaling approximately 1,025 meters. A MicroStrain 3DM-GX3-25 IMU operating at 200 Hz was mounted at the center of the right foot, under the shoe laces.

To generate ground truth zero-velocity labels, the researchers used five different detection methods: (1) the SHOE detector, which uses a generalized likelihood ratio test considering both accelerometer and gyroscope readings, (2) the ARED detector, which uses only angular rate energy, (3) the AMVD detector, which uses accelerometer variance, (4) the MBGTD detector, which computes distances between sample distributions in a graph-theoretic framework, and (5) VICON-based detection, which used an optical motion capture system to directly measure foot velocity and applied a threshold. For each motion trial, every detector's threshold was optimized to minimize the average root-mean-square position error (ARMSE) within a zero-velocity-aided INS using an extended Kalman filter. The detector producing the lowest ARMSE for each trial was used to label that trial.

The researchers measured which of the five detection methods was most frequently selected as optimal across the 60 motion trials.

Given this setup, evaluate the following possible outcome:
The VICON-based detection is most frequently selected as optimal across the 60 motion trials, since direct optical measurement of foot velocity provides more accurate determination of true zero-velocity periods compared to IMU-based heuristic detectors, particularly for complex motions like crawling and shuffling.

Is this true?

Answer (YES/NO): NO